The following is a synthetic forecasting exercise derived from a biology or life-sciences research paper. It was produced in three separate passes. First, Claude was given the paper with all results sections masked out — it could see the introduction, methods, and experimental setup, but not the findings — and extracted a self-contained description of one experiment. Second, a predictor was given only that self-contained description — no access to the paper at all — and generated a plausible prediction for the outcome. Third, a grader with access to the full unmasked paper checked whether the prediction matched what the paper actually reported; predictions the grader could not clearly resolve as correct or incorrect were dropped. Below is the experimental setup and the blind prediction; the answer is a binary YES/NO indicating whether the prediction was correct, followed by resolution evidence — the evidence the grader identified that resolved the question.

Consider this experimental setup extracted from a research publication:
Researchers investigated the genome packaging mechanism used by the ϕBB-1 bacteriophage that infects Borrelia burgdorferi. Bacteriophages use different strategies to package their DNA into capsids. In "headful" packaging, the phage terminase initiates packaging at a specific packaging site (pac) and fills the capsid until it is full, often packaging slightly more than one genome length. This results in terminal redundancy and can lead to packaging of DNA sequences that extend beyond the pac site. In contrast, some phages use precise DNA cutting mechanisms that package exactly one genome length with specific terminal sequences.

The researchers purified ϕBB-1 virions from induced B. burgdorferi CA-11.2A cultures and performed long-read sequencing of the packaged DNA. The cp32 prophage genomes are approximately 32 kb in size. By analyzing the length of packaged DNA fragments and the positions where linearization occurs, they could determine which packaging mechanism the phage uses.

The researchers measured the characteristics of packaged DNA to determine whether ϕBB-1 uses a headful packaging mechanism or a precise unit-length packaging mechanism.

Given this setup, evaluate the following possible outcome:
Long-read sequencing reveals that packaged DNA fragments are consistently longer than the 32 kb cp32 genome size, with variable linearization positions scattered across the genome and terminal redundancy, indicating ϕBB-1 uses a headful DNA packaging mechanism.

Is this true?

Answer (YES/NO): NO